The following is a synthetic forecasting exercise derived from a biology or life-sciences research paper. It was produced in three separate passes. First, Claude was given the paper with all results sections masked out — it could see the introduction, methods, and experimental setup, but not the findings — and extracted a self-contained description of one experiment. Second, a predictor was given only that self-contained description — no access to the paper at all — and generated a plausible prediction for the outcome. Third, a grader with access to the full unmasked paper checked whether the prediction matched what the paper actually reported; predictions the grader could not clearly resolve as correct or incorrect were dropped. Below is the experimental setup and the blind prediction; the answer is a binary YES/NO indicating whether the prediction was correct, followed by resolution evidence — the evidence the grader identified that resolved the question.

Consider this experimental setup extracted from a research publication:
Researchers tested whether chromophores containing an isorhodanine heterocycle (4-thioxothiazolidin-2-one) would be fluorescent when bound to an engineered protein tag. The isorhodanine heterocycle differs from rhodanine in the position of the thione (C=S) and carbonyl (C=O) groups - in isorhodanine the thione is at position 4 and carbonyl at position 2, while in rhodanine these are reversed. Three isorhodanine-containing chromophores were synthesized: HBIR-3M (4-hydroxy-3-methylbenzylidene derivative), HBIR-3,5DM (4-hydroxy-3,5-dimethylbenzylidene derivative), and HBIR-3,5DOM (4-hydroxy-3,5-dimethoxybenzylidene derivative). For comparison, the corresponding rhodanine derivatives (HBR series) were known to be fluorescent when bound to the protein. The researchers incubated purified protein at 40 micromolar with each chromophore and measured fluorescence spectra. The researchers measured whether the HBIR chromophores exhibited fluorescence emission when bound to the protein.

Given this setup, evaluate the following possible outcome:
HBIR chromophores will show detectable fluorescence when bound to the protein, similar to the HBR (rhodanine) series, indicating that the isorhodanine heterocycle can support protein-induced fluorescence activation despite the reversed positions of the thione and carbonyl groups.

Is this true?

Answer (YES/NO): NO